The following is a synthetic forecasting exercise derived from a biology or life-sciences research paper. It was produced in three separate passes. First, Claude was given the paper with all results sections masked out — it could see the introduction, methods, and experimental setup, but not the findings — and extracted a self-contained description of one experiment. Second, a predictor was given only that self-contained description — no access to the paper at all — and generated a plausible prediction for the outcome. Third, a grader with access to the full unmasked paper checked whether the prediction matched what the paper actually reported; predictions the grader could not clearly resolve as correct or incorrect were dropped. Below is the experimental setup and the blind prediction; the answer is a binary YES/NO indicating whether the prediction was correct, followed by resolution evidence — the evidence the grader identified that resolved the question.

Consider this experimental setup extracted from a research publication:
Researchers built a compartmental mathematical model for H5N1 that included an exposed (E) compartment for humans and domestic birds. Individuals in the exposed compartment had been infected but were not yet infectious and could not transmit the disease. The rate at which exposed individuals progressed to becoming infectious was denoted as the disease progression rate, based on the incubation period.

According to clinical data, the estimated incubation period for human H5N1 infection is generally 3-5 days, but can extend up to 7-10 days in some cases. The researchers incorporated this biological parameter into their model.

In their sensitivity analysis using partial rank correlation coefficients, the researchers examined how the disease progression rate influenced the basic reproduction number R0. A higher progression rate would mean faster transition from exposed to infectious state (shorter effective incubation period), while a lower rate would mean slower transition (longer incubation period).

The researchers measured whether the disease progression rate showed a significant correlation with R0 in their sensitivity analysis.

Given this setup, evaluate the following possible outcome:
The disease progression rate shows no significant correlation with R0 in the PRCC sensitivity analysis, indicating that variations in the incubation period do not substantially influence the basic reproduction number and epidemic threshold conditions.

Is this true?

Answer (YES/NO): NO